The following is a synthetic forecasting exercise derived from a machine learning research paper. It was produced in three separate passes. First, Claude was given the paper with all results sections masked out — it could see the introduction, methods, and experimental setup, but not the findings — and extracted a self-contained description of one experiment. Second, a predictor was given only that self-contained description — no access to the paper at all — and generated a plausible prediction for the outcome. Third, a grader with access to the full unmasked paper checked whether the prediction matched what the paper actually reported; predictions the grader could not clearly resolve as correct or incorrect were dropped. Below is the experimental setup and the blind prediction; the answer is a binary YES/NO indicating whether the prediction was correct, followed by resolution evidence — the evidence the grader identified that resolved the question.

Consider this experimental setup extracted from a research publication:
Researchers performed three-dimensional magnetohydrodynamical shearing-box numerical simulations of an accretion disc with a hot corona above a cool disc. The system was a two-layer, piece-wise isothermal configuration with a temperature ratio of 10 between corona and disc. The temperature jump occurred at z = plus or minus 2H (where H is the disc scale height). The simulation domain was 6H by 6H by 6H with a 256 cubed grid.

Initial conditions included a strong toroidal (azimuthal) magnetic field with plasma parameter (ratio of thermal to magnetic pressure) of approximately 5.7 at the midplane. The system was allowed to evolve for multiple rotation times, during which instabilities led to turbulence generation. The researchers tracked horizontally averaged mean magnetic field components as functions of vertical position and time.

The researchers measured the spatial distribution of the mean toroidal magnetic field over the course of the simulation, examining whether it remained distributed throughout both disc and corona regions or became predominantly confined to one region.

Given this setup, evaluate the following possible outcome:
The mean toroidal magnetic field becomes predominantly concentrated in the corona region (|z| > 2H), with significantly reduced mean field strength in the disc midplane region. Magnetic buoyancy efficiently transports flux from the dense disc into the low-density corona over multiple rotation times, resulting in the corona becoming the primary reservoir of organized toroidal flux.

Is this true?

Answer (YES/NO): NO